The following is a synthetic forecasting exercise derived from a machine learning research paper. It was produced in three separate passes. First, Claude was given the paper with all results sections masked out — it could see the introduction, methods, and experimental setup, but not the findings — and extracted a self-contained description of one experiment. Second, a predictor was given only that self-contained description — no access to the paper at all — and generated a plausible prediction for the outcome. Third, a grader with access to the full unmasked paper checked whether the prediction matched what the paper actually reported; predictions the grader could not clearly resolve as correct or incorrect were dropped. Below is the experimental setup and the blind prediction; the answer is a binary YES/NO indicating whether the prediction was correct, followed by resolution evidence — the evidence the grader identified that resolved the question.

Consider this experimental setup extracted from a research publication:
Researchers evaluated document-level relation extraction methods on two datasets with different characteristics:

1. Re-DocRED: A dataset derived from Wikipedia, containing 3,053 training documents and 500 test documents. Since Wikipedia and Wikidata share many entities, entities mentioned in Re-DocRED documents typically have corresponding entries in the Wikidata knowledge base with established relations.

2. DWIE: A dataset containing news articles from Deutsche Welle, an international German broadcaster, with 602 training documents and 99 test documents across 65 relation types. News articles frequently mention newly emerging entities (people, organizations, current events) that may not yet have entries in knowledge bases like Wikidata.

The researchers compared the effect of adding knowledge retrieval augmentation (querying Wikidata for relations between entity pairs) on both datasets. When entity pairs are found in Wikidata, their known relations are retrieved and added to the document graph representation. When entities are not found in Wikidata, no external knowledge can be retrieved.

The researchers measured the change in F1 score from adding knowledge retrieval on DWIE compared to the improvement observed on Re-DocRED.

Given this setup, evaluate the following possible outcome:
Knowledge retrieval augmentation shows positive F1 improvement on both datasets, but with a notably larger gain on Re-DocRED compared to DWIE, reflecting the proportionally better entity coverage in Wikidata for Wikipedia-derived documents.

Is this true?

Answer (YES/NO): NO